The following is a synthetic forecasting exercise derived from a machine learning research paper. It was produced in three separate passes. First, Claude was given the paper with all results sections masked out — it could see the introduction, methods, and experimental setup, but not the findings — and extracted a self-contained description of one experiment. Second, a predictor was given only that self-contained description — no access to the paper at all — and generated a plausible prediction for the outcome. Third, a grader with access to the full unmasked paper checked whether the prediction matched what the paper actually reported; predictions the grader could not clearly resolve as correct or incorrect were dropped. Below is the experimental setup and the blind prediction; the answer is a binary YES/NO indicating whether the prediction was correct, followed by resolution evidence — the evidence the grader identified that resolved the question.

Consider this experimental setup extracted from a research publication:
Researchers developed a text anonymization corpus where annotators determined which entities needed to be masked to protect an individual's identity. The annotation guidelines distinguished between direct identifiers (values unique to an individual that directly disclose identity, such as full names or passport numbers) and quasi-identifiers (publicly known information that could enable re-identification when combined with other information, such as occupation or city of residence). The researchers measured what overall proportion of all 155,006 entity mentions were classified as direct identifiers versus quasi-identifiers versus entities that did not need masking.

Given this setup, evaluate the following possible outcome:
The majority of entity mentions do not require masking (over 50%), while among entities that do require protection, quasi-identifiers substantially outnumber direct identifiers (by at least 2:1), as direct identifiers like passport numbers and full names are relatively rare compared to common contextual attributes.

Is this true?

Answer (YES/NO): NO